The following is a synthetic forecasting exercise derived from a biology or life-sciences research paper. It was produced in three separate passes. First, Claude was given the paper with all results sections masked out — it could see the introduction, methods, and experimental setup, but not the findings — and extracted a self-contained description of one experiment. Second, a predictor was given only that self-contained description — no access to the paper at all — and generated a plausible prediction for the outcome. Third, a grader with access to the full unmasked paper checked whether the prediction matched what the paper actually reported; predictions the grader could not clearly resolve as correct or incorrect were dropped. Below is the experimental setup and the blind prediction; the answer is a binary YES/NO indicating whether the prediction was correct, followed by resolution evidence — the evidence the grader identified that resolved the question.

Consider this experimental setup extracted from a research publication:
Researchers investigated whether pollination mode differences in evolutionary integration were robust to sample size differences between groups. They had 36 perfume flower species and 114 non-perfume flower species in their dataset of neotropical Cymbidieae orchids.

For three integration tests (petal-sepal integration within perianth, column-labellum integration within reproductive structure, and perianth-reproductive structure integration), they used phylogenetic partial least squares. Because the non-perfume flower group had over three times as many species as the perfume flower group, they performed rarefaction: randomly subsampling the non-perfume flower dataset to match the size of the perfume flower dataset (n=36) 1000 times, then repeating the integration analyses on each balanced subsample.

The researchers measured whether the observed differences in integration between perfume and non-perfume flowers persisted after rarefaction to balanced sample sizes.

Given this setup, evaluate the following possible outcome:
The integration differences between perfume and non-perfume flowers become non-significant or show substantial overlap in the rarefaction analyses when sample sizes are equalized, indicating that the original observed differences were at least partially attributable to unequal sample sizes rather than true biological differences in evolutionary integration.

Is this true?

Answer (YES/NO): NO